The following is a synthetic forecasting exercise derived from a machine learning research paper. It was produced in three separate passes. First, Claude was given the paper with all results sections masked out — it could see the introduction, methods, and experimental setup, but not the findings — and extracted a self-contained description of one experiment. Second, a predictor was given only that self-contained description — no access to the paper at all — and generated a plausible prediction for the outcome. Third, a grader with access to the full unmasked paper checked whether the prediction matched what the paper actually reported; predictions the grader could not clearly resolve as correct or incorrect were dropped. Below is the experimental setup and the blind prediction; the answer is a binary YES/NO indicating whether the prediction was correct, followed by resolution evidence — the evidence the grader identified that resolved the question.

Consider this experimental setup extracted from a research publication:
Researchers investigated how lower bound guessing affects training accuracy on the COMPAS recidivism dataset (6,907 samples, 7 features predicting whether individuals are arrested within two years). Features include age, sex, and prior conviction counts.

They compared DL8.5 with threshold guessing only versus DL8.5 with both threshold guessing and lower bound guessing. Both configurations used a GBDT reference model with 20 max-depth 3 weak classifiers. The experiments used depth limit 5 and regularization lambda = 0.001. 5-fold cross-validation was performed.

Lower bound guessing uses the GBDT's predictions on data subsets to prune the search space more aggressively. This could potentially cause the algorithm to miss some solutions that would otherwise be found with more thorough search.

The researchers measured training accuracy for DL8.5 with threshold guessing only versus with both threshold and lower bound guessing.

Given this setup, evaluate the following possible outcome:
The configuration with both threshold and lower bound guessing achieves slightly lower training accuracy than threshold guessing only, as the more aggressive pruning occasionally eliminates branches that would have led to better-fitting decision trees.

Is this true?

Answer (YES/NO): YES